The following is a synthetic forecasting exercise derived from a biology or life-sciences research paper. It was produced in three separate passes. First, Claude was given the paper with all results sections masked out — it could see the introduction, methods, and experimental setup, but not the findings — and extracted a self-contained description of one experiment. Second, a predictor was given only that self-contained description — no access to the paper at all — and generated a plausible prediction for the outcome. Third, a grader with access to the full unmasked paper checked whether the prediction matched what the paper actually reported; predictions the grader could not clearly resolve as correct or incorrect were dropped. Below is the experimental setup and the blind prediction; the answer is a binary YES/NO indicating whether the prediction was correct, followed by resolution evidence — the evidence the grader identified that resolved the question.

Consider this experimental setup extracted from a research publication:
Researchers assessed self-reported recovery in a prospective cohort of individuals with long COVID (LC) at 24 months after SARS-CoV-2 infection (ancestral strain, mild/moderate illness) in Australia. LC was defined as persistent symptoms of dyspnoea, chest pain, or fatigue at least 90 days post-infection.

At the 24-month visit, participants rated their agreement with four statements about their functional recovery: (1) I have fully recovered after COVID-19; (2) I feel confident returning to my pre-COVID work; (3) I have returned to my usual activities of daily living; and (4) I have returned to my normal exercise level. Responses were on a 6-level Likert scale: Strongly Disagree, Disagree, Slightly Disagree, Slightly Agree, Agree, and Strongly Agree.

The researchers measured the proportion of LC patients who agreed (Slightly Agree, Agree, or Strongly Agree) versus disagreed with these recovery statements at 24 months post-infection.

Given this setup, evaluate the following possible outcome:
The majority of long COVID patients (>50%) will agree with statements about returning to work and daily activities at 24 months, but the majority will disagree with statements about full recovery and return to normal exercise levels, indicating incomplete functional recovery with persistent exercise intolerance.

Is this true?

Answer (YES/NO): NO